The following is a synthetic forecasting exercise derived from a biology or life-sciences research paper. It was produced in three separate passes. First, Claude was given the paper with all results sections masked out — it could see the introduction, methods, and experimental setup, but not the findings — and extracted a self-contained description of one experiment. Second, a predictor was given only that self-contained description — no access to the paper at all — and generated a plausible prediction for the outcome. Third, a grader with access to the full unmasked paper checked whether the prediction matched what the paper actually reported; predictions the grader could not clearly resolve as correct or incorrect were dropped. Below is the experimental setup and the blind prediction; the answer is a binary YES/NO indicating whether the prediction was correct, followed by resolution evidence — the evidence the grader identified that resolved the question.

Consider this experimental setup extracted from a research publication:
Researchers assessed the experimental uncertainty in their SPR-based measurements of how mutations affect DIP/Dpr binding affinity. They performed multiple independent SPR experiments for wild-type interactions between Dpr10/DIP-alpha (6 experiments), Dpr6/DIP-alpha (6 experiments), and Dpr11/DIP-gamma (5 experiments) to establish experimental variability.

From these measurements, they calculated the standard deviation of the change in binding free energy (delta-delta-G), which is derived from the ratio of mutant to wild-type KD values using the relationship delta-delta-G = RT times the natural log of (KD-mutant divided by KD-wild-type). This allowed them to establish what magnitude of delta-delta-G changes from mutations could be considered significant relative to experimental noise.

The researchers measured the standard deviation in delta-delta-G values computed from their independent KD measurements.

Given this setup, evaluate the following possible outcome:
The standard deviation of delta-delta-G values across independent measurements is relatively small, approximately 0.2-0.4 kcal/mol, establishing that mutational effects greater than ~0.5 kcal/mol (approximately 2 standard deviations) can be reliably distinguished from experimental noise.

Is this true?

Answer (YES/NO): NO